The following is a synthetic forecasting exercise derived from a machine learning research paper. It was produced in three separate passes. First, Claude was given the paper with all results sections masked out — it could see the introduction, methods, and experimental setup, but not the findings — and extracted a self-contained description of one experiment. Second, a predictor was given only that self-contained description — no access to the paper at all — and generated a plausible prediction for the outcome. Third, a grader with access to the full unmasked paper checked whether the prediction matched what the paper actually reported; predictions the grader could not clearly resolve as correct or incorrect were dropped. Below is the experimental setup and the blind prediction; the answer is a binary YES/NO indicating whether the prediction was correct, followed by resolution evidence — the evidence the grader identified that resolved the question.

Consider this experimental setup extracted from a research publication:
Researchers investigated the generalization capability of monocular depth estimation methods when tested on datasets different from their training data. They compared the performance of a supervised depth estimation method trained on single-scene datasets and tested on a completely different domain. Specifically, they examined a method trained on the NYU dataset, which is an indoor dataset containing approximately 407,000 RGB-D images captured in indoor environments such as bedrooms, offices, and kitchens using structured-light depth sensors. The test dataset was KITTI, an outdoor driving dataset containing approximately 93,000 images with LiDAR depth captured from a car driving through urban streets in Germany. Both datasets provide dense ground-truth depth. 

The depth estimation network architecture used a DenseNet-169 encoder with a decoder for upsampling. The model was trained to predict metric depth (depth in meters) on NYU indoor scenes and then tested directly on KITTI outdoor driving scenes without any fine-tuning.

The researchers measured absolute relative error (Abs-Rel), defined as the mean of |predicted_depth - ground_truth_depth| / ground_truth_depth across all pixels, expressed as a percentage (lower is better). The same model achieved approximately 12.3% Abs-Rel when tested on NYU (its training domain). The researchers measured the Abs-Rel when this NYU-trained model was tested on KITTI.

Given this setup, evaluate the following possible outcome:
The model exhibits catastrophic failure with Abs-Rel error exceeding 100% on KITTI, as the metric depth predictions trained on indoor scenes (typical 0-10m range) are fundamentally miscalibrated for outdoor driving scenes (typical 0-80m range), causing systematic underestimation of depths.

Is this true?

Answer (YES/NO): NO